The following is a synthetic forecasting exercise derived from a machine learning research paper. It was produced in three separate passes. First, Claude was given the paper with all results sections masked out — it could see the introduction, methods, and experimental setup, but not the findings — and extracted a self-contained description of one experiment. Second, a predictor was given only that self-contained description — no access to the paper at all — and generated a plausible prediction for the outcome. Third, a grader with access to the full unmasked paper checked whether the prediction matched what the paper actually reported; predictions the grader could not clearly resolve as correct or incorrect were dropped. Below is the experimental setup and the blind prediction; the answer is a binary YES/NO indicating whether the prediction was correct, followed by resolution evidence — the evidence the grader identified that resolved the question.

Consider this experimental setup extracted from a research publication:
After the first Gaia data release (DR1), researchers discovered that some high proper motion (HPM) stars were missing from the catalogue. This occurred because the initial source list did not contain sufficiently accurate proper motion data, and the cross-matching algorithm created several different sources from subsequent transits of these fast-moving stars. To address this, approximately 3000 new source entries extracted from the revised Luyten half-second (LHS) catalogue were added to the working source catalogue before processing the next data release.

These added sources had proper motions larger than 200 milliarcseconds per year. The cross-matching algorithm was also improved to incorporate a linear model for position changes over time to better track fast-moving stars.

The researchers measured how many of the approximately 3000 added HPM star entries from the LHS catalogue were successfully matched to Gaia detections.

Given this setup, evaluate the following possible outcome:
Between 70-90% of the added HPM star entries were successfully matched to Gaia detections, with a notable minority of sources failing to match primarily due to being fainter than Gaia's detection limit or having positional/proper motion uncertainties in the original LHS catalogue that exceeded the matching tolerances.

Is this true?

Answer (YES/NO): YES